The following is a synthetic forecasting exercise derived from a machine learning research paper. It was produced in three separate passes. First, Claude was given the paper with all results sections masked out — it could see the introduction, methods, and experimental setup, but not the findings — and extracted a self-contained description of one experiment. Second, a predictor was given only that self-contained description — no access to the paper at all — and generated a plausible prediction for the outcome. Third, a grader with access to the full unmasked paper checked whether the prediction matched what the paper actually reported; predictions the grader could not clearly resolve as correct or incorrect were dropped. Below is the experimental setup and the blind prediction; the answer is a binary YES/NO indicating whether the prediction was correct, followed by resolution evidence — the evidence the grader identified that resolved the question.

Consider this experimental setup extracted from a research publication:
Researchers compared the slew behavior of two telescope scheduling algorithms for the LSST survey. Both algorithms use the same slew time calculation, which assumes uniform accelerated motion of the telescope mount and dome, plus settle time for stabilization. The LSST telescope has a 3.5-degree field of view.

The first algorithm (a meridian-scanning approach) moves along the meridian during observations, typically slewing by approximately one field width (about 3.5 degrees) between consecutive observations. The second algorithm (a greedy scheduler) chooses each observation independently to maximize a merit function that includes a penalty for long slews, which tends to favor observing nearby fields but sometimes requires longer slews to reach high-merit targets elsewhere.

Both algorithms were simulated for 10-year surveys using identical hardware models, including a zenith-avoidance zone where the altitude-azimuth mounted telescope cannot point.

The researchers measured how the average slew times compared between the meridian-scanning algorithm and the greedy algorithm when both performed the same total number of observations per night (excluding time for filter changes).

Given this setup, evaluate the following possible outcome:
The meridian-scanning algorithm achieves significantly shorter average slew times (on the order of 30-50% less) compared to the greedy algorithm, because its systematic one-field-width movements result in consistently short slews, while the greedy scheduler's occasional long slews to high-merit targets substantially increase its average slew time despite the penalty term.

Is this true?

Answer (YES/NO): NO